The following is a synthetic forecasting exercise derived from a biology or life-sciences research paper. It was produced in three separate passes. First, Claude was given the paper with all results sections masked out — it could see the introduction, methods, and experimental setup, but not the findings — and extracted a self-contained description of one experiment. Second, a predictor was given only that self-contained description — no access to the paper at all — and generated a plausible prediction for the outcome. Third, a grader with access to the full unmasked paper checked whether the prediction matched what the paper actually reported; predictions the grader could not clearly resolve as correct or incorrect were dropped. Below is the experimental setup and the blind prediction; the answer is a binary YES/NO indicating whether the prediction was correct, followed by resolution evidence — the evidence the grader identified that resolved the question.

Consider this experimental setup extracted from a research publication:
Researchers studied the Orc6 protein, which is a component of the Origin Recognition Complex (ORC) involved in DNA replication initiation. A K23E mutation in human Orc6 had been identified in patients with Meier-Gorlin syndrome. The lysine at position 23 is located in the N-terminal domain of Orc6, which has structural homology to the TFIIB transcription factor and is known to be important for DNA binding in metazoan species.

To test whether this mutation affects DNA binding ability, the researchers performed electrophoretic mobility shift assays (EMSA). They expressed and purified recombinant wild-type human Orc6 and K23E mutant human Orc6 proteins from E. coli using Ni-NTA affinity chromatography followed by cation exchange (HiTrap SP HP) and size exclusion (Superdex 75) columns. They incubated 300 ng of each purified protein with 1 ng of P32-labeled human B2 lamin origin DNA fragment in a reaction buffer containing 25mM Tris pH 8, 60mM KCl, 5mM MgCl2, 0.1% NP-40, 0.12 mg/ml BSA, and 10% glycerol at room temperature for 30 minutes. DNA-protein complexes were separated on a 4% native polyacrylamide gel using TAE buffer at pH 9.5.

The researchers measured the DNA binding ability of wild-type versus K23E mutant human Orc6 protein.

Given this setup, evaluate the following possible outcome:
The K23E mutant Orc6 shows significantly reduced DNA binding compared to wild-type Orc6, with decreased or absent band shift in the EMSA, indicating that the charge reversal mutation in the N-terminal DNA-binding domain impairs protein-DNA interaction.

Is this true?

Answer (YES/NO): YES